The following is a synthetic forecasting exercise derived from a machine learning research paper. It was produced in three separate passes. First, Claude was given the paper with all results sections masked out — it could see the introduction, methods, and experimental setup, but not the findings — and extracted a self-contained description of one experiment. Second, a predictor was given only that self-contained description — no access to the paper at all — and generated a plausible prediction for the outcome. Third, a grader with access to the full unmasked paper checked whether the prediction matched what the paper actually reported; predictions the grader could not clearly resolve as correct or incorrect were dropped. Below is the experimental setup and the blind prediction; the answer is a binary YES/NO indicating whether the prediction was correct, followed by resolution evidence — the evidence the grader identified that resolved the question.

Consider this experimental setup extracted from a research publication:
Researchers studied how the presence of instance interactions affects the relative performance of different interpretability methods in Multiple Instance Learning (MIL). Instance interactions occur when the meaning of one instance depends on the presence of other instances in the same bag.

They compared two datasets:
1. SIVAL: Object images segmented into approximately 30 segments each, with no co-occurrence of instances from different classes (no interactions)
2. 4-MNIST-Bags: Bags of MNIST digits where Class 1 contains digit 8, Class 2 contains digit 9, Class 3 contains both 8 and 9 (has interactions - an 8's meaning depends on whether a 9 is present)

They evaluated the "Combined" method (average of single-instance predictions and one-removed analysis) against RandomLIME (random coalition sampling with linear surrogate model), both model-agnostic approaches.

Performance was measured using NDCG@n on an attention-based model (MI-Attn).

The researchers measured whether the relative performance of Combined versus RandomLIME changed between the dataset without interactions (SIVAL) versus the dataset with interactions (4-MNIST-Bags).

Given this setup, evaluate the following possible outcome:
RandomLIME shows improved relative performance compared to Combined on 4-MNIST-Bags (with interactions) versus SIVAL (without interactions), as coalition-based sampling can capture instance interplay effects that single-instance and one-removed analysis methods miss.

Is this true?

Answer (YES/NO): YES